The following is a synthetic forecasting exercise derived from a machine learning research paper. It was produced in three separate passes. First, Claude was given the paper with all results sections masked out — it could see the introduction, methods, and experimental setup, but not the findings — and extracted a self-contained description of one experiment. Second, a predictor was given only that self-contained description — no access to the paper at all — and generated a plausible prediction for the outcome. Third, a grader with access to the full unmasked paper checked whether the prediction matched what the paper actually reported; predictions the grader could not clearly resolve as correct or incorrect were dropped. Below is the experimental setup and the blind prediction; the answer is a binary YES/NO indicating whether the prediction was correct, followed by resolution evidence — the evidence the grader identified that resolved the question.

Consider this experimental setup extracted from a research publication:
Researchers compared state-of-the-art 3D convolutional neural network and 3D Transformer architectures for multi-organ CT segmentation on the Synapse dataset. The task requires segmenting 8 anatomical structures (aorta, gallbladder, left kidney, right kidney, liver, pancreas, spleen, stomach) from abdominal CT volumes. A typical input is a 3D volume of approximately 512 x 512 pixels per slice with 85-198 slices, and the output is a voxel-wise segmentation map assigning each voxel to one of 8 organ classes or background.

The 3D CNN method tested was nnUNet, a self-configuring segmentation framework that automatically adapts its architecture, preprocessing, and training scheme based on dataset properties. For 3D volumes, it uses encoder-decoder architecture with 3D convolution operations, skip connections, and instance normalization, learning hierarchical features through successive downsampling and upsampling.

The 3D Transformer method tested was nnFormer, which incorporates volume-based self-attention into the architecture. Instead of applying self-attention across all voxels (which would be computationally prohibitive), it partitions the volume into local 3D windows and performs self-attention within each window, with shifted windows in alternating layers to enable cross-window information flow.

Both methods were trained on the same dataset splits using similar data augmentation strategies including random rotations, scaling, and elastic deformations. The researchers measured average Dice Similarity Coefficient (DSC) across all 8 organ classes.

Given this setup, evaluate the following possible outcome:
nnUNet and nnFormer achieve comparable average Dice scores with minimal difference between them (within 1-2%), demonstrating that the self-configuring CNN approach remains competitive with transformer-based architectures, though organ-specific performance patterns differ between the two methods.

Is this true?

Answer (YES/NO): YES